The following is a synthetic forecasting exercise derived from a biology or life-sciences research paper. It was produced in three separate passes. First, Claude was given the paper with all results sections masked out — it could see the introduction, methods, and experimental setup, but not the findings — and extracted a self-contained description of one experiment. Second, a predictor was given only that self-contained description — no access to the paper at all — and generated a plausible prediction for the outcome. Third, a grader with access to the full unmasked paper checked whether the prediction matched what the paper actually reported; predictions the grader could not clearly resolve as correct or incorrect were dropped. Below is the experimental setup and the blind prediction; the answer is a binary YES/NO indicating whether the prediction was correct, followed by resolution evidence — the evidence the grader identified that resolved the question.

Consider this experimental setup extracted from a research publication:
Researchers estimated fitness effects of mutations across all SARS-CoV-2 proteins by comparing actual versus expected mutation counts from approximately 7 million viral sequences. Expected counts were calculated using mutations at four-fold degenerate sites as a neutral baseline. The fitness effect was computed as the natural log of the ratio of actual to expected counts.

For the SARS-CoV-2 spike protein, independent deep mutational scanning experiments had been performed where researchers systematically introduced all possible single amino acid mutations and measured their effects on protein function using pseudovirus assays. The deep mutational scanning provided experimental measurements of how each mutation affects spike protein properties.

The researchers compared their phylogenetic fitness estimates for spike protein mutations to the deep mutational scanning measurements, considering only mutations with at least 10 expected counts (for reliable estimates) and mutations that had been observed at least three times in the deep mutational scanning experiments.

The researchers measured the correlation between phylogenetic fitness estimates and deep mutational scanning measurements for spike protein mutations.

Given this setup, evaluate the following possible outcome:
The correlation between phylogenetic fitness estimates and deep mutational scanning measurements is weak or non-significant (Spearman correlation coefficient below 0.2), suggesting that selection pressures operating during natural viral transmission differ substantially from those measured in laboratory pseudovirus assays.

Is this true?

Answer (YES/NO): NO